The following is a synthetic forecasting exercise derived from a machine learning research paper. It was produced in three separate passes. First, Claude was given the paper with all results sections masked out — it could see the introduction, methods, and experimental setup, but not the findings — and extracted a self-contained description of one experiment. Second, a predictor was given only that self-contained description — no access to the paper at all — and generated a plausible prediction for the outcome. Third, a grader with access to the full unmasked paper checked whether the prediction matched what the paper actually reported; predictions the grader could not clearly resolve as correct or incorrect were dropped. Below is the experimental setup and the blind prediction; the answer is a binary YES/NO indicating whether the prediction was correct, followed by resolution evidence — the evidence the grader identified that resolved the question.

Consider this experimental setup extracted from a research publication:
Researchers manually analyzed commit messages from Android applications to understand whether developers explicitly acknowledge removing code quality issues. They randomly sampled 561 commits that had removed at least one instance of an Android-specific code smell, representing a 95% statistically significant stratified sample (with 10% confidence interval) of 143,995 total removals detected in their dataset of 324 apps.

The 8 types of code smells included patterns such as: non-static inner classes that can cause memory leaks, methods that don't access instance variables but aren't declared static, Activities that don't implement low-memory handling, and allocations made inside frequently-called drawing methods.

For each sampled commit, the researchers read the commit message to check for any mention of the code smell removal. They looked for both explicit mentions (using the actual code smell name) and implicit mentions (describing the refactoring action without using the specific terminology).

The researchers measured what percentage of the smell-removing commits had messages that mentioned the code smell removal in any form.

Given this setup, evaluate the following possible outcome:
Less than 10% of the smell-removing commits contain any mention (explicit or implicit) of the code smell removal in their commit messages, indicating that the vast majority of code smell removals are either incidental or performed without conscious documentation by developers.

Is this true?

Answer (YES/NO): YES